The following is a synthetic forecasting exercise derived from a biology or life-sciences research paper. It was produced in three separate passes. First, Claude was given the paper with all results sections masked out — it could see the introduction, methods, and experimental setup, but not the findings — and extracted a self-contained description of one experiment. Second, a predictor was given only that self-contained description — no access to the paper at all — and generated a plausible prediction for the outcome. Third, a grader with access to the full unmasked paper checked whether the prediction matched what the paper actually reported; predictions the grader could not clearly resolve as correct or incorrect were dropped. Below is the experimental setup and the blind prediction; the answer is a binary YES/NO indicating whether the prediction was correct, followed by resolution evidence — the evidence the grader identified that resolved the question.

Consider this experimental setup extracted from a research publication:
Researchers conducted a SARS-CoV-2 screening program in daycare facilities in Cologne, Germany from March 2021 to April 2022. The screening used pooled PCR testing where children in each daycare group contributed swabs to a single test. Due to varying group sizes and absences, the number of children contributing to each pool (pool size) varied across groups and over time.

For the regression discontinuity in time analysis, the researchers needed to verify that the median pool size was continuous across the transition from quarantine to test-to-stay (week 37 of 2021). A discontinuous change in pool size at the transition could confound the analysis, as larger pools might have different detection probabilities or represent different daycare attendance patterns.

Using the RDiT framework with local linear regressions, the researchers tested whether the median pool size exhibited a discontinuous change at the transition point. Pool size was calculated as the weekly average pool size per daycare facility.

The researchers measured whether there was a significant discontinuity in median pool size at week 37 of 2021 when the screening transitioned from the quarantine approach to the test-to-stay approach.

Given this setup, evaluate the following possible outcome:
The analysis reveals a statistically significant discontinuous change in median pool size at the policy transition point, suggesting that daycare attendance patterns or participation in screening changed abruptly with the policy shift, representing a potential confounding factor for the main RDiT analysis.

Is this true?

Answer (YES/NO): NO